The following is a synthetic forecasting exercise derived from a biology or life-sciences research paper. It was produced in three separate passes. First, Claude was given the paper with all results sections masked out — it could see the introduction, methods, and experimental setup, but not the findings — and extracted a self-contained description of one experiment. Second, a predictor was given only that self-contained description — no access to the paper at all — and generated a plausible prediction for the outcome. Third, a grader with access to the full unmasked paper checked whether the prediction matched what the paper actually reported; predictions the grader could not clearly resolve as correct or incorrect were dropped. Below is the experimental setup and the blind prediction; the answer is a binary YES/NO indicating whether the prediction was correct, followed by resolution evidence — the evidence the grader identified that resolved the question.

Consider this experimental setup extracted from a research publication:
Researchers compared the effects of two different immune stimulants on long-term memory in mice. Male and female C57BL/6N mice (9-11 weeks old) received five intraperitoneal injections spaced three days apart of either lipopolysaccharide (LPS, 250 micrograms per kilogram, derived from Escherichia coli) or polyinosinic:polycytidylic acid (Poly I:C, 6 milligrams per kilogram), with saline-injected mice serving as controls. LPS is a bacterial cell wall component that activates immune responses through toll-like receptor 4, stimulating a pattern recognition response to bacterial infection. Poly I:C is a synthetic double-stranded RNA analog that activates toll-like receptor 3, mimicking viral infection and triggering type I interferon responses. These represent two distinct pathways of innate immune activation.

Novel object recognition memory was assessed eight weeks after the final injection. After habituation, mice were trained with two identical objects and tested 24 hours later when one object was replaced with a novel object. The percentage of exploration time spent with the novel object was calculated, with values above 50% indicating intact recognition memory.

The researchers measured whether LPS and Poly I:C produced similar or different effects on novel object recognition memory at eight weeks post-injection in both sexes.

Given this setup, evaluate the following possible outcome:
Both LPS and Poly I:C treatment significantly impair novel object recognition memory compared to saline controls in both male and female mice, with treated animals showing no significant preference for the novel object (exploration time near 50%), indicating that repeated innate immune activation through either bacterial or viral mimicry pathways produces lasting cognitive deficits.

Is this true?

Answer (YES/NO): YES